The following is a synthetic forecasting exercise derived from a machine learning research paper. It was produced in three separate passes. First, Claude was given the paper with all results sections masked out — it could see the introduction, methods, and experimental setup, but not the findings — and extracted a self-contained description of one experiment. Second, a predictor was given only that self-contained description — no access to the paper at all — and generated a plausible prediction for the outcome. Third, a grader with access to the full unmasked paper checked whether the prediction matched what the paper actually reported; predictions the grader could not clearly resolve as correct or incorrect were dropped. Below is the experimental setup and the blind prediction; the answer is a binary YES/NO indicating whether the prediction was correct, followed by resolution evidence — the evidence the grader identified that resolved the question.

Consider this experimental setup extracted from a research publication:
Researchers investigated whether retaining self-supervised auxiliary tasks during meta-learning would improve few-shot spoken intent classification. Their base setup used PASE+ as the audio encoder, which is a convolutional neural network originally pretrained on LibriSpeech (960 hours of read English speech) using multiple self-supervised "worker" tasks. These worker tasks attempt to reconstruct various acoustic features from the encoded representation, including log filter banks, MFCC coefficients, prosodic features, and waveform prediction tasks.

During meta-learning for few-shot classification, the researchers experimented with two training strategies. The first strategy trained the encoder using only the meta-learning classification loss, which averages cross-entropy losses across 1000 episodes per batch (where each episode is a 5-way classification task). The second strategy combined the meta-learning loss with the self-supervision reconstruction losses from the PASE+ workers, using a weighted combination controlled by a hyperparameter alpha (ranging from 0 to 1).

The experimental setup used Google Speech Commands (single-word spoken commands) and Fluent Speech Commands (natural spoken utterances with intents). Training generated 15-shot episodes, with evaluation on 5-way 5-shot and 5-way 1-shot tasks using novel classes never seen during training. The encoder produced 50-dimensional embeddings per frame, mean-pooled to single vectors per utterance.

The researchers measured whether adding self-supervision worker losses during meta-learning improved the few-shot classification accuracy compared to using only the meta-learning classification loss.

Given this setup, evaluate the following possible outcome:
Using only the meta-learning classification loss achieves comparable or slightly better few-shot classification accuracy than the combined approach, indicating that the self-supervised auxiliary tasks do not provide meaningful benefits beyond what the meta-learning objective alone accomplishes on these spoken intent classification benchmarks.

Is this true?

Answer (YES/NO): YES